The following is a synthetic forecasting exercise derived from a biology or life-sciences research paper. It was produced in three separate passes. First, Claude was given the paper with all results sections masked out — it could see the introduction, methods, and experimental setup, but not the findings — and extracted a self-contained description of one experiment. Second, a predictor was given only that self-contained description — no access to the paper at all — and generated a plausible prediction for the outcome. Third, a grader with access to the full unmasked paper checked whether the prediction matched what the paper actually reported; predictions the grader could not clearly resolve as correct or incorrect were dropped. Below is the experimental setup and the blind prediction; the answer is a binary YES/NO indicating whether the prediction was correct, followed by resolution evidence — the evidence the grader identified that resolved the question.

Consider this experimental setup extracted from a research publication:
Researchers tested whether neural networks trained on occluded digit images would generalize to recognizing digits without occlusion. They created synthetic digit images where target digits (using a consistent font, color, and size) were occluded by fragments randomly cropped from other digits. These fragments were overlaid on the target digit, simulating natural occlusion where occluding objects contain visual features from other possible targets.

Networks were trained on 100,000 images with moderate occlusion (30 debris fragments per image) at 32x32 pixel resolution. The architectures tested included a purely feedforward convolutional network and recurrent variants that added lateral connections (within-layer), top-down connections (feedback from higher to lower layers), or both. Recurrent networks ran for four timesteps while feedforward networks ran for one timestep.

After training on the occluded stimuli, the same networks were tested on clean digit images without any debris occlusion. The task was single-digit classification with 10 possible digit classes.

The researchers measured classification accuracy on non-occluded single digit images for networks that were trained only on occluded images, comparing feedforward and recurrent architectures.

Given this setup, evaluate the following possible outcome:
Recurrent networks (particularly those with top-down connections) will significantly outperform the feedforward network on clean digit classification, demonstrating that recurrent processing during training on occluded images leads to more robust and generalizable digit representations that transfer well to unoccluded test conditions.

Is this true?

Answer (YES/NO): NO